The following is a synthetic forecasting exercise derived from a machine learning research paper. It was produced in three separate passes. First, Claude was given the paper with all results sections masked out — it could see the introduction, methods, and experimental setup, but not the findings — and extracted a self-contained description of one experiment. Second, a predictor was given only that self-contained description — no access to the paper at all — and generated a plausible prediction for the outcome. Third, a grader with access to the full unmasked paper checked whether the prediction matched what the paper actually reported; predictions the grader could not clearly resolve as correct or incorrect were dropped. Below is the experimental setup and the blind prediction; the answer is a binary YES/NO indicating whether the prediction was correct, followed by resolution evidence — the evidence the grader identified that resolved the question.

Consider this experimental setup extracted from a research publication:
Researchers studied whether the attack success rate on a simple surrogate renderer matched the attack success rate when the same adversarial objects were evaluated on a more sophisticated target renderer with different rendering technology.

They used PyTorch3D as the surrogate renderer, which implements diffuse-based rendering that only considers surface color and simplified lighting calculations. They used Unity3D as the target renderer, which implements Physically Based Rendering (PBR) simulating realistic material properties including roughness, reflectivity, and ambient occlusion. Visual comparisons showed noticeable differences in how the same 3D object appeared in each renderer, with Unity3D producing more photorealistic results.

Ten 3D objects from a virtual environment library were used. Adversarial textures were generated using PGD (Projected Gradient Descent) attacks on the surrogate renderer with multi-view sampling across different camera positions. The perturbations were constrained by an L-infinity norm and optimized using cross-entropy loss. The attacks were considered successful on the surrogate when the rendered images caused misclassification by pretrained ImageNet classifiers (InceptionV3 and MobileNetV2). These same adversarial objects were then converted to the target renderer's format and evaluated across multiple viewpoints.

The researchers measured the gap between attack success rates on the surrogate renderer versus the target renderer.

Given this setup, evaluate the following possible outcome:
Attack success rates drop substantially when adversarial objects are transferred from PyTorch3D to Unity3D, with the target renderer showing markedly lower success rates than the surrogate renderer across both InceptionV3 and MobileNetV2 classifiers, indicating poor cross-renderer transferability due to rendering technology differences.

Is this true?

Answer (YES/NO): NO